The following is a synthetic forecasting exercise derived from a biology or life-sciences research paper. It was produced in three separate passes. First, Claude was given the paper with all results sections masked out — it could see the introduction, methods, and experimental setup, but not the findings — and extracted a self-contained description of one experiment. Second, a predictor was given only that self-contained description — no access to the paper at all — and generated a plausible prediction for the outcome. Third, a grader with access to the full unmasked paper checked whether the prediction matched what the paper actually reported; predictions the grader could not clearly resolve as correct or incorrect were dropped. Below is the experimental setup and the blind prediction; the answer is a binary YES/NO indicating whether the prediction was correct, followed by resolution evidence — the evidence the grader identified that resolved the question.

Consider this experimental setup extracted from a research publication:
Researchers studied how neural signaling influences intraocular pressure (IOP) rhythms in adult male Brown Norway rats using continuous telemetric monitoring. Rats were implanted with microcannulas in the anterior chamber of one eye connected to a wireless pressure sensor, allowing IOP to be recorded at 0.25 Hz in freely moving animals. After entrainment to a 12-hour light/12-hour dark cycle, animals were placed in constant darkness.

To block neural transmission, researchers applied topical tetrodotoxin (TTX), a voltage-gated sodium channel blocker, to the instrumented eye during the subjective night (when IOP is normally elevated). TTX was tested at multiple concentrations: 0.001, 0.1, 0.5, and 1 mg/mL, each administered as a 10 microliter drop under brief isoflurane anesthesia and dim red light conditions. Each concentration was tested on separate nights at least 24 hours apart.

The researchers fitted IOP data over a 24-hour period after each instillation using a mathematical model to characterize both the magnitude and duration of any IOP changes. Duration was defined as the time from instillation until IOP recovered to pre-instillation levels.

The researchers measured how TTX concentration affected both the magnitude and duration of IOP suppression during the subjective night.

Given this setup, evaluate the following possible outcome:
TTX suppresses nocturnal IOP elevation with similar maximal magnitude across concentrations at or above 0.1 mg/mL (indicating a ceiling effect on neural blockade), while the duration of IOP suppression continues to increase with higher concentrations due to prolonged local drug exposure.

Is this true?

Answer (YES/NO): NO